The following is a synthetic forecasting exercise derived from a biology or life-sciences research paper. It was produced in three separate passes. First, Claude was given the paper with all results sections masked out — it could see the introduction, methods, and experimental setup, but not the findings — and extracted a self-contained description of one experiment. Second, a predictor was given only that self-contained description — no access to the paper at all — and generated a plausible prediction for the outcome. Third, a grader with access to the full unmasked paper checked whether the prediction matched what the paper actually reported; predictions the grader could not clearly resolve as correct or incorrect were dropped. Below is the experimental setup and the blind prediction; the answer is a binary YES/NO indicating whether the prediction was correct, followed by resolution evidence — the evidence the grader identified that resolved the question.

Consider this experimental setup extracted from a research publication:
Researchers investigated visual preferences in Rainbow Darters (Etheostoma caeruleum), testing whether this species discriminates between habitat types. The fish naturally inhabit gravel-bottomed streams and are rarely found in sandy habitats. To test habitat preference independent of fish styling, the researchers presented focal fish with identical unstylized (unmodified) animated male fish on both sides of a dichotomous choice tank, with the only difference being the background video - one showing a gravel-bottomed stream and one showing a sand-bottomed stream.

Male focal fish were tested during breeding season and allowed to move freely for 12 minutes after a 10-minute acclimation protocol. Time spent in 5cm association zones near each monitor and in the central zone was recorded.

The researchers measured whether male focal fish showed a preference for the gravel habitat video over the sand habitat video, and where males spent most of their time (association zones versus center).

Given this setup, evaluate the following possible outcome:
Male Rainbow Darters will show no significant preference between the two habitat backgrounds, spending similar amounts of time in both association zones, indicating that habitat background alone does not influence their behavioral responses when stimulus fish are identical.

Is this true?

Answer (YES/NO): YES